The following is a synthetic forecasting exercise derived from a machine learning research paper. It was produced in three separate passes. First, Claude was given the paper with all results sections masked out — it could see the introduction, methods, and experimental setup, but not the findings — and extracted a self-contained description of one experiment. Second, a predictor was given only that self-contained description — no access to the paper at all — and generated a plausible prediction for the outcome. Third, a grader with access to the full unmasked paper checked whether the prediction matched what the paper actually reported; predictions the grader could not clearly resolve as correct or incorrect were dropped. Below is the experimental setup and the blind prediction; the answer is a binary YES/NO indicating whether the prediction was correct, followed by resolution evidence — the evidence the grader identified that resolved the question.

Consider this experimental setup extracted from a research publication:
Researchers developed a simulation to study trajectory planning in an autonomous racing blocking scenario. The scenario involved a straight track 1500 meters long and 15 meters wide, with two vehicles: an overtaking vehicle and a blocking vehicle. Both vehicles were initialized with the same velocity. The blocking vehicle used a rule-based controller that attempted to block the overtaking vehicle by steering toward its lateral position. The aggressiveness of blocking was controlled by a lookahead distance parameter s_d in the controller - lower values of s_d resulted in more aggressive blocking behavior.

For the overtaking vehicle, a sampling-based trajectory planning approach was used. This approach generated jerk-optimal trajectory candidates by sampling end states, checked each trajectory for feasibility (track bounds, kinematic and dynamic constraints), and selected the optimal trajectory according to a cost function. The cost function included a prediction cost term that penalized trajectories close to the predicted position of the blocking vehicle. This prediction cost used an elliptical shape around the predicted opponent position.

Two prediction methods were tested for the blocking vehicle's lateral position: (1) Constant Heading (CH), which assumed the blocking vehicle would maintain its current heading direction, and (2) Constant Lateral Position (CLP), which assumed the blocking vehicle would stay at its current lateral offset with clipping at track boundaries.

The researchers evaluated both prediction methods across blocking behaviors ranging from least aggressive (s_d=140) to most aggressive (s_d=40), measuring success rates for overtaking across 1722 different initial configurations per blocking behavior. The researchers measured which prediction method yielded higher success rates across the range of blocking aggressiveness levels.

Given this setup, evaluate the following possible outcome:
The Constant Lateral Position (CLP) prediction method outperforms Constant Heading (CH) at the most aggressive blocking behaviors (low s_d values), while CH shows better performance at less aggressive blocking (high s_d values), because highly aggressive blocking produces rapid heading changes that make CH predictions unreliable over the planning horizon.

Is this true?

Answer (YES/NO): NO